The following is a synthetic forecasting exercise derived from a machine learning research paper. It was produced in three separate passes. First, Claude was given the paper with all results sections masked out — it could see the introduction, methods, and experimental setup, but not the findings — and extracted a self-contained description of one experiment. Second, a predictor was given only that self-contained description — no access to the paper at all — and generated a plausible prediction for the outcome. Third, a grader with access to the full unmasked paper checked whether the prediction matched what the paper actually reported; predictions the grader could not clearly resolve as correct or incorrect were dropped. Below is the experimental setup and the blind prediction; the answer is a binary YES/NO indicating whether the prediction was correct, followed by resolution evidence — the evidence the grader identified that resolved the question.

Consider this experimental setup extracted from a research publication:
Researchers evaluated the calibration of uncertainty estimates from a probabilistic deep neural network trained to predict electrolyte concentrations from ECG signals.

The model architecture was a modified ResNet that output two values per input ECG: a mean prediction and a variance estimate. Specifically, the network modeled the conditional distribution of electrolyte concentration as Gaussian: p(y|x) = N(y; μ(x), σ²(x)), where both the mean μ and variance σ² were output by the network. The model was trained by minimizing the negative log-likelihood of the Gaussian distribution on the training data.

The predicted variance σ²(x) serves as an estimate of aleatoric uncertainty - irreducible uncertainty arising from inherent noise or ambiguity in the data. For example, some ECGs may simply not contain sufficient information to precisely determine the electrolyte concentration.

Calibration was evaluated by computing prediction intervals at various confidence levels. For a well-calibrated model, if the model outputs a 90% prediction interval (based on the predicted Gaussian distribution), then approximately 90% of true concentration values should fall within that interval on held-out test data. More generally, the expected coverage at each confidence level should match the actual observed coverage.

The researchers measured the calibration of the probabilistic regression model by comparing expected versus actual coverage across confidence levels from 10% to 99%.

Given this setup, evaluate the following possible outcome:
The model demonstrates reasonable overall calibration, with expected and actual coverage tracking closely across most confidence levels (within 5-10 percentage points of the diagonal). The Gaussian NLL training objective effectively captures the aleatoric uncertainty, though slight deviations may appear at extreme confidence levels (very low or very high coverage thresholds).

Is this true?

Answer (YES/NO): NO